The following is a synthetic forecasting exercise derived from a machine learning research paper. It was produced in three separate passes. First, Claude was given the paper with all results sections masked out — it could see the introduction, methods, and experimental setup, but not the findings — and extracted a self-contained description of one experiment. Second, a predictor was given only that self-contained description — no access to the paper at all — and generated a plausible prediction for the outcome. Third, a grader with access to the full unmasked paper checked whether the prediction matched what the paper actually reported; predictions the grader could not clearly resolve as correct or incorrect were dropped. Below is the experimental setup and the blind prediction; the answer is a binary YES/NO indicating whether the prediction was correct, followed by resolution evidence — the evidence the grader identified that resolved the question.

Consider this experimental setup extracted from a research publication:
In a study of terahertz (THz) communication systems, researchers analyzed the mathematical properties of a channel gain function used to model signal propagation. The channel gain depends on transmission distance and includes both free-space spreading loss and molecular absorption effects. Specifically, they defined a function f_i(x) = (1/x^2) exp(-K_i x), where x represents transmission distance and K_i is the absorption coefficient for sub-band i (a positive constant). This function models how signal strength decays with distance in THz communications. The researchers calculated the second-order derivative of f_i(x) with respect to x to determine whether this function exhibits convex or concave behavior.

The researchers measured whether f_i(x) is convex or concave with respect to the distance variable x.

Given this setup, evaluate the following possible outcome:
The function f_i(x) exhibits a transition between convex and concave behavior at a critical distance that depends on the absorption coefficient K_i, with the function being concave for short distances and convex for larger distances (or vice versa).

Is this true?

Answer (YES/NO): NO